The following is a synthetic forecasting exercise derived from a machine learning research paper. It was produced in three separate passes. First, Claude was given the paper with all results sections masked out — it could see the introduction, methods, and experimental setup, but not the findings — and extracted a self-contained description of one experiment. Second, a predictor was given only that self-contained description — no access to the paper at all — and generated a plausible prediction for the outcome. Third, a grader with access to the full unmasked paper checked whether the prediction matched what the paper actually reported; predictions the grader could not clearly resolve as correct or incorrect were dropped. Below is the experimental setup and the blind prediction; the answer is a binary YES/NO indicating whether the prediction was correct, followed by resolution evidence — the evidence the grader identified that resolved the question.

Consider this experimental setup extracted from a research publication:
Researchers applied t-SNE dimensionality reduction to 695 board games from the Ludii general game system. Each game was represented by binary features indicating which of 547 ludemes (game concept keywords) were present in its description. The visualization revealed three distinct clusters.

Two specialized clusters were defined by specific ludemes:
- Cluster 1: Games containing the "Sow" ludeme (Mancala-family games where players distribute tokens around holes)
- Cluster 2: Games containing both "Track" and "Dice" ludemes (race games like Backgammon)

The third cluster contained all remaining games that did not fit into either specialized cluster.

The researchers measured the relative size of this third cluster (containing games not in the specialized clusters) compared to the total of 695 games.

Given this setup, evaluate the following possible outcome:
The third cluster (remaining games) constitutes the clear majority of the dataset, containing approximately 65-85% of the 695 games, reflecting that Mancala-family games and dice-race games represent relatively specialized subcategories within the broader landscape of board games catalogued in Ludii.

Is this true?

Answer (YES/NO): YES